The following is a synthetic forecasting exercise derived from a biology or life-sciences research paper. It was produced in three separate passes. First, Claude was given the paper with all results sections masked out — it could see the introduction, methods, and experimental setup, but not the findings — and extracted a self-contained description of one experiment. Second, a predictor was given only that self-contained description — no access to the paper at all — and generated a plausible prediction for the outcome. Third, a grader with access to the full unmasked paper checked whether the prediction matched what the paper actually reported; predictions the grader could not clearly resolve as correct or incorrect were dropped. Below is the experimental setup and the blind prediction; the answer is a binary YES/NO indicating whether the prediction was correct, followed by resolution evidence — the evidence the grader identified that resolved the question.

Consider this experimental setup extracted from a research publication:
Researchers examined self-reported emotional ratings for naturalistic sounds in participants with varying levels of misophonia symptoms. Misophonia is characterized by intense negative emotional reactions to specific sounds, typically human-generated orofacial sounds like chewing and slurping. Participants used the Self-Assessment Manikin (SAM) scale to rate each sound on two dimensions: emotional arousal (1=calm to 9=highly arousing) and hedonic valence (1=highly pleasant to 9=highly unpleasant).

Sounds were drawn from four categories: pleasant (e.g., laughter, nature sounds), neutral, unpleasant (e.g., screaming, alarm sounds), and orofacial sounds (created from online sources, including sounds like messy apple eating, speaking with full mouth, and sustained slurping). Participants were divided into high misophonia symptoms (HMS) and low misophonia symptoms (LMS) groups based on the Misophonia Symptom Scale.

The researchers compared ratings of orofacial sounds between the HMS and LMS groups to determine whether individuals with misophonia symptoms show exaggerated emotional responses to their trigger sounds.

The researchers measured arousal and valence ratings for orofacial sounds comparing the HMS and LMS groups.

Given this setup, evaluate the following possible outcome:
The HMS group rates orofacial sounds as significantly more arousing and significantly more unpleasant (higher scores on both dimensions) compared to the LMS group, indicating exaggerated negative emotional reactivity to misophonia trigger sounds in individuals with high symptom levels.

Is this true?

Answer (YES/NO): YES